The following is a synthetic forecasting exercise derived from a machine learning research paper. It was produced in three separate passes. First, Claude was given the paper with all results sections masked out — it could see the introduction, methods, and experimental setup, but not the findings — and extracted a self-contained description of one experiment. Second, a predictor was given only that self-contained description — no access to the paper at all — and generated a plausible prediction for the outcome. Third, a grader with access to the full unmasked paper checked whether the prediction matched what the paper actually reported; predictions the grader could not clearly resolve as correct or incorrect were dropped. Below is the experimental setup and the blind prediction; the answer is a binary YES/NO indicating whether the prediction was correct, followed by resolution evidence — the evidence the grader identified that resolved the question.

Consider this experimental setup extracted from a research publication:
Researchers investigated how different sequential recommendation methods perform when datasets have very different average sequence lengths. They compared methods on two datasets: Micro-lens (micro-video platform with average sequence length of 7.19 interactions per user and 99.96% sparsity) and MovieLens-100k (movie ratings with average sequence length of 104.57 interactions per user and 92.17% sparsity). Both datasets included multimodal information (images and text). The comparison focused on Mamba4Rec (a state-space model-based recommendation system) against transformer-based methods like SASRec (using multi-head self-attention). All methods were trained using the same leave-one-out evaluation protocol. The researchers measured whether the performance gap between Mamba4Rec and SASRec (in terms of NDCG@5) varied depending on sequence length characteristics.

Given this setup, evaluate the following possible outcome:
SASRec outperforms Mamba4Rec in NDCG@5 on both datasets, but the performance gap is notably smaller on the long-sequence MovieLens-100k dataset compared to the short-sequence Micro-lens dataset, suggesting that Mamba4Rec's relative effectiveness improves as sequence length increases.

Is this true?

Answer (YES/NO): NO